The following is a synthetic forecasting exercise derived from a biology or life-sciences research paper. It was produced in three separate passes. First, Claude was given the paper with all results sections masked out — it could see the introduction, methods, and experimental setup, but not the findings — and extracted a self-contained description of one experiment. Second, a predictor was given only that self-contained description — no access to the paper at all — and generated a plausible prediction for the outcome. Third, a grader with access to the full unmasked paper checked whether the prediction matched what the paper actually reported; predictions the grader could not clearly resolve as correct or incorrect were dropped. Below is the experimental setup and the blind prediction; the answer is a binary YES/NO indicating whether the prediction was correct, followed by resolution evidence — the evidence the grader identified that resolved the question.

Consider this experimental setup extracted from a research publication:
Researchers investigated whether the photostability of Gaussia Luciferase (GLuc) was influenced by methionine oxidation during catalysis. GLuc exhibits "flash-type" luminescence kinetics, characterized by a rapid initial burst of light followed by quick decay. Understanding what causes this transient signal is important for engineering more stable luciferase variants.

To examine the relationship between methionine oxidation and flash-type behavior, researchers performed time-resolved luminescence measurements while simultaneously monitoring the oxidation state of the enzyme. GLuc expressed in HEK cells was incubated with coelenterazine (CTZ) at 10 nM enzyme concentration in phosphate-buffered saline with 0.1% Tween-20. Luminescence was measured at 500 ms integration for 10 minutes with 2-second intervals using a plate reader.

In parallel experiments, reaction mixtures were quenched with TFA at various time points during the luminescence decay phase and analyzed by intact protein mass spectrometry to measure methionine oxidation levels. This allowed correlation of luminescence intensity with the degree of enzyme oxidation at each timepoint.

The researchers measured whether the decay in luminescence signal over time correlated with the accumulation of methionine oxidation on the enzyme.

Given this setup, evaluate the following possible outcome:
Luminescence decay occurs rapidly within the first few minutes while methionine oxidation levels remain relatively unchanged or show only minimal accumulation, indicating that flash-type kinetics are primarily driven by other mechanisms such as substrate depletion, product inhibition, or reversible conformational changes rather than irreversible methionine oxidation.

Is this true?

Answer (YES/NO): NO